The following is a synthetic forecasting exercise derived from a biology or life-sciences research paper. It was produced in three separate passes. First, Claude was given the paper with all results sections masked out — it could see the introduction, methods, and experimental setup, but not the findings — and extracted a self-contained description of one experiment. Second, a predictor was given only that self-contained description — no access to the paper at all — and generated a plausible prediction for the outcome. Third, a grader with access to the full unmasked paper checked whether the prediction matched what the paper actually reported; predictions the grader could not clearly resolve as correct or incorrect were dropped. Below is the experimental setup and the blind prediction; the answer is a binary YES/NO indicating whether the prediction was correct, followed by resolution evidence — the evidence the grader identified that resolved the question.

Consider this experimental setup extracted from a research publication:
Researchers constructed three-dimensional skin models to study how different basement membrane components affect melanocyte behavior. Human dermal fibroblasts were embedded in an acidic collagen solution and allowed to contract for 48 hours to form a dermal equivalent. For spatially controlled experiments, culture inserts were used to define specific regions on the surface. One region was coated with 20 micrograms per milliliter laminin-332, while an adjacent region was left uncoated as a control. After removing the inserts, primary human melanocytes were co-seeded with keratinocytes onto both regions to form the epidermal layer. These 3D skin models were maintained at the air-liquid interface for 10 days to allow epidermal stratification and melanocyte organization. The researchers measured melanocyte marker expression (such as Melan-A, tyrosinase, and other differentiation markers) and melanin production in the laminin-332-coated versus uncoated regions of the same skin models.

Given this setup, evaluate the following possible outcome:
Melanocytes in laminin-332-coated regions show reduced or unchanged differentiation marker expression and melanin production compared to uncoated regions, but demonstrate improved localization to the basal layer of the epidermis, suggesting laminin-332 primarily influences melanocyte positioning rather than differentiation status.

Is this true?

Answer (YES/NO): NO